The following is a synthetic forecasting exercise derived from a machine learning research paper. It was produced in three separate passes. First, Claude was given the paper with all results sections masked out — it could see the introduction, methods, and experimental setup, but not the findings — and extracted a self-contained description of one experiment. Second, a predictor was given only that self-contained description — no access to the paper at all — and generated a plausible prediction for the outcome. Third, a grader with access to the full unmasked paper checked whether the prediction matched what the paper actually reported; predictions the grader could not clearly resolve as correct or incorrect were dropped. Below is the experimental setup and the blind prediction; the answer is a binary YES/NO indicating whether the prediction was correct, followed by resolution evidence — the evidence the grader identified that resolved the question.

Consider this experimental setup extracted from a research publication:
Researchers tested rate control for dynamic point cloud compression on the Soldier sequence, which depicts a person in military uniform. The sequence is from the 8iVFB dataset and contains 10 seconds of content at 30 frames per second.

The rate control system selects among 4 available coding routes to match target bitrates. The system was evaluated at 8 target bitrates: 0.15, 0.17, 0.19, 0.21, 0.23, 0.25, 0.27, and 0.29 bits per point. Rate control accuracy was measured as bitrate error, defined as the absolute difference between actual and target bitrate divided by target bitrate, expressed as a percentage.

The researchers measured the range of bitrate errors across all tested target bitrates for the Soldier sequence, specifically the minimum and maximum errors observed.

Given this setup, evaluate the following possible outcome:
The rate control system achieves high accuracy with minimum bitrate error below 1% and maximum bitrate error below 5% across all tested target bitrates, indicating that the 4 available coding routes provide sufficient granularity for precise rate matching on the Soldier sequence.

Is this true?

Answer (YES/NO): YES